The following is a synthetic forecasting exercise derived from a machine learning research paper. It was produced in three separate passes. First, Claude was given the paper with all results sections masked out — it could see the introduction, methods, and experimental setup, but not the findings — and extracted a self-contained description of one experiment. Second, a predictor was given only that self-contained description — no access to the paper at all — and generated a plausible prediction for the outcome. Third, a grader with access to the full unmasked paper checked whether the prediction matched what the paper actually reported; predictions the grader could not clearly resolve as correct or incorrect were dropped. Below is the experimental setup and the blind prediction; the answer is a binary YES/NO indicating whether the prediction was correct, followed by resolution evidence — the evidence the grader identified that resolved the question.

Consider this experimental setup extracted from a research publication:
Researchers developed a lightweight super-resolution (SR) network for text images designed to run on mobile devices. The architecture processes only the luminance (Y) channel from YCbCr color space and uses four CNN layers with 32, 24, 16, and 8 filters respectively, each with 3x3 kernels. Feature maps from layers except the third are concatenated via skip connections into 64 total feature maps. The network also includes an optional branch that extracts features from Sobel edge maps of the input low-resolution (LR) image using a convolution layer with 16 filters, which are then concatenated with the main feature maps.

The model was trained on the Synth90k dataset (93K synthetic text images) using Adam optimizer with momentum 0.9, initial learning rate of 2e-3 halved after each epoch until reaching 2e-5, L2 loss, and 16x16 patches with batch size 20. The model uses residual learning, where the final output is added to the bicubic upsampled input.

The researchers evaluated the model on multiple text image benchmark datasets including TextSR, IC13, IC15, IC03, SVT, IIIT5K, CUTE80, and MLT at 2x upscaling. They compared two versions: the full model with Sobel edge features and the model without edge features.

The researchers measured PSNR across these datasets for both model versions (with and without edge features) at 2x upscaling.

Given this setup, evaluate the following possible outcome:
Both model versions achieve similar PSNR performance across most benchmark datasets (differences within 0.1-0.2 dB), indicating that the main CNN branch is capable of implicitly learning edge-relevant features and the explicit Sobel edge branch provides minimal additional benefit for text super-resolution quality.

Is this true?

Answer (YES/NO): NO